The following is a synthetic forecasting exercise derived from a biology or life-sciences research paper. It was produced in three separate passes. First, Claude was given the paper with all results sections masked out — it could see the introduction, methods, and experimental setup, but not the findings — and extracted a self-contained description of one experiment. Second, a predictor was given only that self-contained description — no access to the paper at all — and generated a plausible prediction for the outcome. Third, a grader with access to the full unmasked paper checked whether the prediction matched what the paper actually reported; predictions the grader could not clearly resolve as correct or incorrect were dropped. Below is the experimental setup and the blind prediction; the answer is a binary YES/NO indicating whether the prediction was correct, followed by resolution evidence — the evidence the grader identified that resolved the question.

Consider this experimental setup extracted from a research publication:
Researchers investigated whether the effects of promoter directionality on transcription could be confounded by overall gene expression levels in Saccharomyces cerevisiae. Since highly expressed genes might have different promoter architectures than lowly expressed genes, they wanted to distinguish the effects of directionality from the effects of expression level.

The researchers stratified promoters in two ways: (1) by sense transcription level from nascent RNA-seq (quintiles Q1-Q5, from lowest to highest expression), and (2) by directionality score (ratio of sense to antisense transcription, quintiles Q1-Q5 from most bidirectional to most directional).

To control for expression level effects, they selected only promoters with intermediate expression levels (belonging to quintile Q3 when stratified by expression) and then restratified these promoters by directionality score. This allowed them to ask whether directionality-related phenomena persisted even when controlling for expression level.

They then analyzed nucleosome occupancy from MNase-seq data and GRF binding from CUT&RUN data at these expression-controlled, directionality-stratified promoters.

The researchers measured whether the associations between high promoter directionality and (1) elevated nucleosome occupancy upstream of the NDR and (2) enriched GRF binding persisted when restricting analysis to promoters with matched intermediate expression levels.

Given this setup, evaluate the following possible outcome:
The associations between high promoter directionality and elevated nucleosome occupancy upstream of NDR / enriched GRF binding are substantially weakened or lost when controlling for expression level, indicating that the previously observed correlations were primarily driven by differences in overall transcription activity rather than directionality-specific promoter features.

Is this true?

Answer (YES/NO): NO